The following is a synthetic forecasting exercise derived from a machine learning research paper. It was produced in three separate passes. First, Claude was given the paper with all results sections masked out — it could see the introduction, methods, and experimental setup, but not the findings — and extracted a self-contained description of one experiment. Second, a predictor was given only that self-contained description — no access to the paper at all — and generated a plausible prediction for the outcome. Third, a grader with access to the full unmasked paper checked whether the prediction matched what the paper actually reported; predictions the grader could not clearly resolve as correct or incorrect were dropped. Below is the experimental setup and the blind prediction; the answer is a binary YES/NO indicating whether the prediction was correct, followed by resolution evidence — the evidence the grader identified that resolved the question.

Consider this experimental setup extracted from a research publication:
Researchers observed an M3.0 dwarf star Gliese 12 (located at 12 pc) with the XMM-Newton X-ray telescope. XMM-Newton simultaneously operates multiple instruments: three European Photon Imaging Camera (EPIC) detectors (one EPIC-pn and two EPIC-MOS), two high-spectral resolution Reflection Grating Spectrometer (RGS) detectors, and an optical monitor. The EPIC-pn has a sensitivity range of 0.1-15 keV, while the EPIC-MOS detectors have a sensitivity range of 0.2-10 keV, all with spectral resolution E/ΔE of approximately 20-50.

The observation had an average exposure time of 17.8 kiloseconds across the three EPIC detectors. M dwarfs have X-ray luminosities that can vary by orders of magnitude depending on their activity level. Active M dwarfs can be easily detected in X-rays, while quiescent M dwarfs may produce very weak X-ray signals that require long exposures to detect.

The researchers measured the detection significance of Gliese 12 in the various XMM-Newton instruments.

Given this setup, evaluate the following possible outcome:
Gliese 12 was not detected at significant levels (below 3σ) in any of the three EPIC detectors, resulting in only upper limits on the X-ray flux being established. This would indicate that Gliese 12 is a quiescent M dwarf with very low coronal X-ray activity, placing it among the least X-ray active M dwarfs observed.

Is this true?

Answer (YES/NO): NO